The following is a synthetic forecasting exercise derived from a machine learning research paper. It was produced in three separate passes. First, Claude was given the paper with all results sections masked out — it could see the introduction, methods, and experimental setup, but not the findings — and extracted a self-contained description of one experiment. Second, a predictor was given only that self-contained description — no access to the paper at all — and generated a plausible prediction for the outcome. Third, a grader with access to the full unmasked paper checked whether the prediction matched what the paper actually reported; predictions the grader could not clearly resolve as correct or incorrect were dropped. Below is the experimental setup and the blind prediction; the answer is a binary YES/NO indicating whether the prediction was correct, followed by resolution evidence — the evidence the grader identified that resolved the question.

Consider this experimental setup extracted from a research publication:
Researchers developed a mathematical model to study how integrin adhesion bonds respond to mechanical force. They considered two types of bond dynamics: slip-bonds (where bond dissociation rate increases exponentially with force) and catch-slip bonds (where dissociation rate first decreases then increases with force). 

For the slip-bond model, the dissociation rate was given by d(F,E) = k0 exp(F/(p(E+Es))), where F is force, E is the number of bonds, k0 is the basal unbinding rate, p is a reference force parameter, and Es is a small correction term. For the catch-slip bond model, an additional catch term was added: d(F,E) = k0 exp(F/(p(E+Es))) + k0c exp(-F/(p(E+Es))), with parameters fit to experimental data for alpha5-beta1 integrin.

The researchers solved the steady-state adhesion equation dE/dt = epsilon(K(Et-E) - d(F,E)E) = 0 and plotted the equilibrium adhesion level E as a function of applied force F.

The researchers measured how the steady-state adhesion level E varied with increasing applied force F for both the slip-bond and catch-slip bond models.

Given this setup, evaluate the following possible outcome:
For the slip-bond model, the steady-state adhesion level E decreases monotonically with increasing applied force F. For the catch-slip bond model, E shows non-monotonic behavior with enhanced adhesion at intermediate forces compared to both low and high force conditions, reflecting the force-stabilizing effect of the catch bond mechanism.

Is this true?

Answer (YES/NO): YES